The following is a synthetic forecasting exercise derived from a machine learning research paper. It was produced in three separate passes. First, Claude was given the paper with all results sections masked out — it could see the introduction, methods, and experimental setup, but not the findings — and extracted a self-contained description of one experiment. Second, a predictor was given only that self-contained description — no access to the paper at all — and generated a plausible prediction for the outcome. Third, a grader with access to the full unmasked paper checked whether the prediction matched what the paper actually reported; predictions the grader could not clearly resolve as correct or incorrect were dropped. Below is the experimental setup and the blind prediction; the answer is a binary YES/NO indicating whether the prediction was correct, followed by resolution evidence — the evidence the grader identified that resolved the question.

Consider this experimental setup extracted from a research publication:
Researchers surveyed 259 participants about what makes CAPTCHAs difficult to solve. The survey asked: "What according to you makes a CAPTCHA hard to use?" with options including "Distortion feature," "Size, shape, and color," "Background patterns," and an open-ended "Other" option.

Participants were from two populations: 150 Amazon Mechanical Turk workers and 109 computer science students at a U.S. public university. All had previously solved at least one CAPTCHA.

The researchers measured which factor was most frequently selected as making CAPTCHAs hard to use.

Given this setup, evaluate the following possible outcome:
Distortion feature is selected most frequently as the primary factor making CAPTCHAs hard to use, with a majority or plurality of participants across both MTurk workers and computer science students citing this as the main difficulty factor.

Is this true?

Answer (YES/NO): YES